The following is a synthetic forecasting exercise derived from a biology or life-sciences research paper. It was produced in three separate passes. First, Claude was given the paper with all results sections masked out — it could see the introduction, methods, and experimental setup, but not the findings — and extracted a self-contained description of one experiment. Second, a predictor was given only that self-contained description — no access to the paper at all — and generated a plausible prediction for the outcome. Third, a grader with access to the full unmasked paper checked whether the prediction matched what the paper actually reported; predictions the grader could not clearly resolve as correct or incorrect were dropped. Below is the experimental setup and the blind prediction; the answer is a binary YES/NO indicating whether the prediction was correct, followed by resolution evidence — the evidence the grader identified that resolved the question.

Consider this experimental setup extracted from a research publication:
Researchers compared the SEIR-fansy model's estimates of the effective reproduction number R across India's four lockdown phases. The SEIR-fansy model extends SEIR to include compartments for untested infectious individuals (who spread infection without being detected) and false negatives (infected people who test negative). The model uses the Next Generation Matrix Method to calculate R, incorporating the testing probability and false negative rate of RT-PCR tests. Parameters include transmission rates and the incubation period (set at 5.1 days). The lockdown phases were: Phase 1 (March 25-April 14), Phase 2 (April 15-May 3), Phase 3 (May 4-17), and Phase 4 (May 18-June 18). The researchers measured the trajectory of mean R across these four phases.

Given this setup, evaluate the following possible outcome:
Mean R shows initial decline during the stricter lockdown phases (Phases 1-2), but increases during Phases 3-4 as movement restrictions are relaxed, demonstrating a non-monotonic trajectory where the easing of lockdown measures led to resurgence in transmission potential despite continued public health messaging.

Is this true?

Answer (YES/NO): NO